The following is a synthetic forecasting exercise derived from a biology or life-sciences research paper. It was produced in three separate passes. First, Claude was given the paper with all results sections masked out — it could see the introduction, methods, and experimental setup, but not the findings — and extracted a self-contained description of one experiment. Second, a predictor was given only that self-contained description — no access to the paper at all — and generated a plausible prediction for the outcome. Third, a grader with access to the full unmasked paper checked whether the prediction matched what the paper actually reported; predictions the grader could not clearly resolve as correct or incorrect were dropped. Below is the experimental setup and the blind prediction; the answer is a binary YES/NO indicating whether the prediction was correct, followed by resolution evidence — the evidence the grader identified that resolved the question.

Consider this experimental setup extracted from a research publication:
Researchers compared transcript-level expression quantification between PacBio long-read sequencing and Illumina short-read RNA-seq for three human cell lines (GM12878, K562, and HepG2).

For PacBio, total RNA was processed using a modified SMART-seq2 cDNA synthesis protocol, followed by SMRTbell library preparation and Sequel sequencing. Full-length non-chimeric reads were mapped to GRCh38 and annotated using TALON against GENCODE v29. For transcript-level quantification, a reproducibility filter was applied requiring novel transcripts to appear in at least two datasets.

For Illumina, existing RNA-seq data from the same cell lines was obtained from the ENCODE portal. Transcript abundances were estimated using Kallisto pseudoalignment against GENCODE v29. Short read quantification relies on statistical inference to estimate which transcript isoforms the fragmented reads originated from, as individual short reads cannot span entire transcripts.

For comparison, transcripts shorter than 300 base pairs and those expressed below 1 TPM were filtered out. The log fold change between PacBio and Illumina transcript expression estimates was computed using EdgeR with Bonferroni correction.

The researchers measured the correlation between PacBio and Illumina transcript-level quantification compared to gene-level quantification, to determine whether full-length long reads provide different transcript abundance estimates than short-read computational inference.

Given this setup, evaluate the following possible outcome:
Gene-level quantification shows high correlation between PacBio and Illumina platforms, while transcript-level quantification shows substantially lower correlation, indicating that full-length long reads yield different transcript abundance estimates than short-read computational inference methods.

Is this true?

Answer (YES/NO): NO